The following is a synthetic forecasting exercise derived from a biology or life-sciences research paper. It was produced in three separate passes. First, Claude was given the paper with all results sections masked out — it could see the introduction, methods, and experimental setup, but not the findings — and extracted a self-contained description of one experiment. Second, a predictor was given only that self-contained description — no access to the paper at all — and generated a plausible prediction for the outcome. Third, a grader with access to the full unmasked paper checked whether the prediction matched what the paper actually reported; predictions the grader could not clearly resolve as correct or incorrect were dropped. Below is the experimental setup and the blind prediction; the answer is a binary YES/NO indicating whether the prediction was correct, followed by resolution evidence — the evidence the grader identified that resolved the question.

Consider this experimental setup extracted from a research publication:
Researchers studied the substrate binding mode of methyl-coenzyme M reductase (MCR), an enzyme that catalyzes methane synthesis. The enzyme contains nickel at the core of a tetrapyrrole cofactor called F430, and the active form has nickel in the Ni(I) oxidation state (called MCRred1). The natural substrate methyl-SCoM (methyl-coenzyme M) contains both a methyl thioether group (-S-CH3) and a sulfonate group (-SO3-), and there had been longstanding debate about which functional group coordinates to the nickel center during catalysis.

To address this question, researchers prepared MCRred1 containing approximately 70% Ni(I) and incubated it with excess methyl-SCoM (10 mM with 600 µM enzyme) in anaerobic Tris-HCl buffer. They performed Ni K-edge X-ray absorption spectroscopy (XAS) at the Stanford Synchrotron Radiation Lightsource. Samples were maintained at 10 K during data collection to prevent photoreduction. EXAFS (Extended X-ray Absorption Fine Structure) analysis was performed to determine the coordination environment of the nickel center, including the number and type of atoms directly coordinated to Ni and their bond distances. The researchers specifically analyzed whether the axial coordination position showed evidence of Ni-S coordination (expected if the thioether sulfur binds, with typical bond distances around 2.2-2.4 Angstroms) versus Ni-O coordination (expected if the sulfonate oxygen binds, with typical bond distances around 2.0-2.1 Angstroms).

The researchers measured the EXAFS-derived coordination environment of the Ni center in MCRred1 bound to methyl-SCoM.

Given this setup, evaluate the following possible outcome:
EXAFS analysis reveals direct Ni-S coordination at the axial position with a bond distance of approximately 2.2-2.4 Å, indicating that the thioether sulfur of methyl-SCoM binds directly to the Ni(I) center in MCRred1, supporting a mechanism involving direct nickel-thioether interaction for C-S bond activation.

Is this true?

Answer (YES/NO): NO